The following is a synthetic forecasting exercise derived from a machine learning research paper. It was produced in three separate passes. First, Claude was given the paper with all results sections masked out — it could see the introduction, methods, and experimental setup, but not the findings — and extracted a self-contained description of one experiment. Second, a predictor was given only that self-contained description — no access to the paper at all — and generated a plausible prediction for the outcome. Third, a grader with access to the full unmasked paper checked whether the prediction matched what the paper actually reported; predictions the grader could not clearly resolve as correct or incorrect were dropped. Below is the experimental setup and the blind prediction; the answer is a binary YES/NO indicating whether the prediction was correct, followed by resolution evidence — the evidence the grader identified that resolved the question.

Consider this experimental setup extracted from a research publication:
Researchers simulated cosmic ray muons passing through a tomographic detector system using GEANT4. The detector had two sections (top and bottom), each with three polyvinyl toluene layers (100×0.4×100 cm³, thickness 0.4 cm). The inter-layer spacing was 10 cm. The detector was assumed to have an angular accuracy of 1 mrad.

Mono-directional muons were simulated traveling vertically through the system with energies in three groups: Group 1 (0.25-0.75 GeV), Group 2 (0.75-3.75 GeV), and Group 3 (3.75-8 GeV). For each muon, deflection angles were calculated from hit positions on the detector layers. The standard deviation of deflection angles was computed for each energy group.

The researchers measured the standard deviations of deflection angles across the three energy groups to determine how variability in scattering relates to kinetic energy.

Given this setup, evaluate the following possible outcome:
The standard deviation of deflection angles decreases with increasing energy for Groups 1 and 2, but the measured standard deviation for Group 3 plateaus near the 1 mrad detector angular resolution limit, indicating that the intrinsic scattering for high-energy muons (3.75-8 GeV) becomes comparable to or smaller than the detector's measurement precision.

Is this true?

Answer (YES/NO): NO